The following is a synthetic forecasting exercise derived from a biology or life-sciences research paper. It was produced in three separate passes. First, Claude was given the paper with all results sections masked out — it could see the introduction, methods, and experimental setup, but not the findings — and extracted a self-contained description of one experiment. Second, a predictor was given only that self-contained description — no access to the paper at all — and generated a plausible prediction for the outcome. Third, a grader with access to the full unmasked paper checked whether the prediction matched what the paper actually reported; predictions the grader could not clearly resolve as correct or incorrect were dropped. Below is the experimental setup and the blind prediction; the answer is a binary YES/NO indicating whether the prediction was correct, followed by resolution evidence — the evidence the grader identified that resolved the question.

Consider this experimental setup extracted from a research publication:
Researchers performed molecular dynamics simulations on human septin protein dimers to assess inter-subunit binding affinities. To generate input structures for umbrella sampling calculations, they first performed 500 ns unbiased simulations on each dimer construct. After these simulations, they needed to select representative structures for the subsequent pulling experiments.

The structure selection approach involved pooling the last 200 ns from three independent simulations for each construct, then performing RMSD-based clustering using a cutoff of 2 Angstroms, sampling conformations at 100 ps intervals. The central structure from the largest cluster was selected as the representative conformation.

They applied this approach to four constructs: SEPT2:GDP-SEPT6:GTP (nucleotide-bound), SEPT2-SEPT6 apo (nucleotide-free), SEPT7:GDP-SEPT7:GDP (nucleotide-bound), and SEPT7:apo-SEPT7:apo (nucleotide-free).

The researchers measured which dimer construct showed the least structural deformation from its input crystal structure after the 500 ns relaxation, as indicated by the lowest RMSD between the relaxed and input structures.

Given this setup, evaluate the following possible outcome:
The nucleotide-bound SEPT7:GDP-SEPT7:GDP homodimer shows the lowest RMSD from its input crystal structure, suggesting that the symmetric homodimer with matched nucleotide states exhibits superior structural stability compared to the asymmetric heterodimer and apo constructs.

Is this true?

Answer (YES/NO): NO